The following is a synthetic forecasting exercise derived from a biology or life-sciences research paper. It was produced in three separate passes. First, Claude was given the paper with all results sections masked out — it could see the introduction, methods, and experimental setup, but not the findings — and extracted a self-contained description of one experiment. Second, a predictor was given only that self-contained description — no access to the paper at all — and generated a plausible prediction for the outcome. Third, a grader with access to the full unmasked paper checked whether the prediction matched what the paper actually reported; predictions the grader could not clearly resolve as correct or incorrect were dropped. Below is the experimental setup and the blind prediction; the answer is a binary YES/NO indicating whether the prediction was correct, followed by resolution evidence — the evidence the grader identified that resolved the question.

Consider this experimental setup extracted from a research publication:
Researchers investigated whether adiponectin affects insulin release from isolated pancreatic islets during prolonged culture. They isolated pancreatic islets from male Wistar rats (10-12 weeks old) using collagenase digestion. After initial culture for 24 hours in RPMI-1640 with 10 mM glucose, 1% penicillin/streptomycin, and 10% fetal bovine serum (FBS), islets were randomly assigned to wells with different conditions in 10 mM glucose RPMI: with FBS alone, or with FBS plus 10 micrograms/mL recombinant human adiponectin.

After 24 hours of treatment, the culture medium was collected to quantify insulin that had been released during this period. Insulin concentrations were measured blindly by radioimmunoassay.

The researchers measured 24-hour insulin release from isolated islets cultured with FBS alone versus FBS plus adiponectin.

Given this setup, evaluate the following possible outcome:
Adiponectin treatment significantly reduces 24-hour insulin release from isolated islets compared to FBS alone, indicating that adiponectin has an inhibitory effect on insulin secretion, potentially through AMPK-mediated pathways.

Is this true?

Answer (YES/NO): NO